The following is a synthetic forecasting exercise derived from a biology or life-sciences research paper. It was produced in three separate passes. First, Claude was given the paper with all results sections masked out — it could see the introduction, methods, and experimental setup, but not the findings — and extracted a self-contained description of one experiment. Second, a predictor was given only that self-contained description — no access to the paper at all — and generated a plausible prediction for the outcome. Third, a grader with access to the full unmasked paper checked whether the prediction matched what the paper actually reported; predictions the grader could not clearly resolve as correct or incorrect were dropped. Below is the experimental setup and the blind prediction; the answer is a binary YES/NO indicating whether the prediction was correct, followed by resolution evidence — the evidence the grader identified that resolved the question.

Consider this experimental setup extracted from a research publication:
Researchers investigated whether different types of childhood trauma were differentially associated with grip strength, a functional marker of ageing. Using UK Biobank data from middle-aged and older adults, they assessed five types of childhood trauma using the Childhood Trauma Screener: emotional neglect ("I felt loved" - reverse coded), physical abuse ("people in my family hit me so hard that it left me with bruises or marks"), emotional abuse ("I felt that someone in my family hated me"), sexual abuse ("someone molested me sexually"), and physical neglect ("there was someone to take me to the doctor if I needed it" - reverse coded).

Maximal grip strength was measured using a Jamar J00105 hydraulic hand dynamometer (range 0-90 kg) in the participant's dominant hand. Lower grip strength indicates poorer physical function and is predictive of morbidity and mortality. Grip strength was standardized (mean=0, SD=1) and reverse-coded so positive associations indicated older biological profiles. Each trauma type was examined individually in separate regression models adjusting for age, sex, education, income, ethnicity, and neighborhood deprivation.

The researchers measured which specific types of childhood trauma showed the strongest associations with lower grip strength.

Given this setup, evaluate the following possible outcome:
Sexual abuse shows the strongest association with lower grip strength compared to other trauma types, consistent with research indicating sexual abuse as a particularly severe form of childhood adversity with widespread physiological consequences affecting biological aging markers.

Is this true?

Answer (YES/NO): NO